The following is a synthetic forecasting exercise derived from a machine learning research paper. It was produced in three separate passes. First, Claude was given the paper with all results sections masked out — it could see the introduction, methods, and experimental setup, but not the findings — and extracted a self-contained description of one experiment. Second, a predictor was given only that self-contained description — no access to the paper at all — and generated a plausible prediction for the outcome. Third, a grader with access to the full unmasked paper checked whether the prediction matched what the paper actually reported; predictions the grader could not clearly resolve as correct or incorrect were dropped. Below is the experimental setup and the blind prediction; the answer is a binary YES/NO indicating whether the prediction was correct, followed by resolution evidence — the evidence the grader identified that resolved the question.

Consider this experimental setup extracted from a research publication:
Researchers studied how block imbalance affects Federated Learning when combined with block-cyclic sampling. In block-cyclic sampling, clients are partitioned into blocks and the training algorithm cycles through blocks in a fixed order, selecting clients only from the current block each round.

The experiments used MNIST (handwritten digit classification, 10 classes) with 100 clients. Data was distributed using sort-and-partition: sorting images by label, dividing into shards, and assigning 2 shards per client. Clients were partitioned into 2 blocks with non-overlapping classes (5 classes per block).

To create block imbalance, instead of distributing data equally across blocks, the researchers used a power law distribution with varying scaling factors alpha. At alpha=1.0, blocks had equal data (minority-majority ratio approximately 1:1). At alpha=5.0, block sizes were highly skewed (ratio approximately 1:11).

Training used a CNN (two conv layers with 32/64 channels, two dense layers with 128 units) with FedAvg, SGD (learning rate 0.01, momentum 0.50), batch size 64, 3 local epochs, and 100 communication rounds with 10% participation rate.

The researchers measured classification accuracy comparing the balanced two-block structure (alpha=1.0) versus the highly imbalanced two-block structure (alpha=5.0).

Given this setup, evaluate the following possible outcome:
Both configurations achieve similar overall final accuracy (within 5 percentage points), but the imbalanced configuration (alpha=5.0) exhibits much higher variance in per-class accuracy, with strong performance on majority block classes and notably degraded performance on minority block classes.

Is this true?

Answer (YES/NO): NO